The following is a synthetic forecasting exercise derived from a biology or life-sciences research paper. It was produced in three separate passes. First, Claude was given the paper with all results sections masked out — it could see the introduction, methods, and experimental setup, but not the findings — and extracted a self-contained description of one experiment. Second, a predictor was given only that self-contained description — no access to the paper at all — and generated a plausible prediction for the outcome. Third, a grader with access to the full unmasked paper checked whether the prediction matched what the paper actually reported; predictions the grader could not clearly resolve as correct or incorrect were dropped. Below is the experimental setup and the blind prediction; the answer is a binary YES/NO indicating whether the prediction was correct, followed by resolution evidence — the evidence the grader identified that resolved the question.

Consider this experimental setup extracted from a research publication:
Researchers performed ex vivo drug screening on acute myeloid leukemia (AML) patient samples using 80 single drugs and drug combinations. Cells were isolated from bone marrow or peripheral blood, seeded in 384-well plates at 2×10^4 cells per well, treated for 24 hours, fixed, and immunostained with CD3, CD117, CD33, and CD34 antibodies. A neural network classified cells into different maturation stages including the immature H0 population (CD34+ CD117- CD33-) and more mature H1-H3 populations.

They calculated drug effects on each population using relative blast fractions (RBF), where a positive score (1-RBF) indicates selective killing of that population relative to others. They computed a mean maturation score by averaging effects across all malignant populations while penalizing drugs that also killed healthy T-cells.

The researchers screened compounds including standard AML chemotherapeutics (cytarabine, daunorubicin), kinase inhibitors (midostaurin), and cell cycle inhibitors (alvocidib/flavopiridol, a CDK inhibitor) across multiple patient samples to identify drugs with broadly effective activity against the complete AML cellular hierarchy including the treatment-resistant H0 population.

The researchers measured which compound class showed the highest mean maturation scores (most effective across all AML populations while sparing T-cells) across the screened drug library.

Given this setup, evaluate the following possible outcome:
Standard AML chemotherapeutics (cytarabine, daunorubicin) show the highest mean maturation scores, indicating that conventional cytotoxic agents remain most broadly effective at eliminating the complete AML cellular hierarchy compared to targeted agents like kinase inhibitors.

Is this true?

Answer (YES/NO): NO